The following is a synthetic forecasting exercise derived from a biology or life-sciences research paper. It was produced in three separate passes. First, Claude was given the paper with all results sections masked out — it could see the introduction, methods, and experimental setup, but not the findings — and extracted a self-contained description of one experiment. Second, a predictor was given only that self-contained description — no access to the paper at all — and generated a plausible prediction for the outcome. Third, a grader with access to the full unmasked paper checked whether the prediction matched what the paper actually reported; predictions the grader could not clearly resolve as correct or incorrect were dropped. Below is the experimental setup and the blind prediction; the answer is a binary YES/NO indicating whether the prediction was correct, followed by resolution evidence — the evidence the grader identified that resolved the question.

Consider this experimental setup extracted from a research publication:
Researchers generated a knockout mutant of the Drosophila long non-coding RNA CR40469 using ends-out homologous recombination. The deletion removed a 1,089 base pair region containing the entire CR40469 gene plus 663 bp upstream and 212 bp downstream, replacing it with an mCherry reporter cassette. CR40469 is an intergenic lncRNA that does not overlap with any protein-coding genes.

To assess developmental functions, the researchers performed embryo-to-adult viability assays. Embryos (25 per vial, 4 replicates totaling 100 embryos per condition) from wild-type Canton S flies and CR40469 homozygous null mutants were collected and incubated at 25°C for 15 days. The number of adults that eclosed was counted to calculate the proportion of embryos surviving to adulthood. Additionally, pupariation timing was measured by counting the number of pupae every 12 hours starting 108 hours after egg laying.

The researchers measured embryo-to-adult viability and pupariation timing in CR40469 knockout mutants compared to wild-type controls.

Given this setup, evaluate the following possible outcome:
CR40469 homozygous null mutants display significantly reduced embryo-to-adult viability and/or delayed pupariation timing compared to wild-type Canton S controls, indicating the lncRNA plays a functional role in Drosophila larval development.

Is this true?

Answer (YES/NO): NO